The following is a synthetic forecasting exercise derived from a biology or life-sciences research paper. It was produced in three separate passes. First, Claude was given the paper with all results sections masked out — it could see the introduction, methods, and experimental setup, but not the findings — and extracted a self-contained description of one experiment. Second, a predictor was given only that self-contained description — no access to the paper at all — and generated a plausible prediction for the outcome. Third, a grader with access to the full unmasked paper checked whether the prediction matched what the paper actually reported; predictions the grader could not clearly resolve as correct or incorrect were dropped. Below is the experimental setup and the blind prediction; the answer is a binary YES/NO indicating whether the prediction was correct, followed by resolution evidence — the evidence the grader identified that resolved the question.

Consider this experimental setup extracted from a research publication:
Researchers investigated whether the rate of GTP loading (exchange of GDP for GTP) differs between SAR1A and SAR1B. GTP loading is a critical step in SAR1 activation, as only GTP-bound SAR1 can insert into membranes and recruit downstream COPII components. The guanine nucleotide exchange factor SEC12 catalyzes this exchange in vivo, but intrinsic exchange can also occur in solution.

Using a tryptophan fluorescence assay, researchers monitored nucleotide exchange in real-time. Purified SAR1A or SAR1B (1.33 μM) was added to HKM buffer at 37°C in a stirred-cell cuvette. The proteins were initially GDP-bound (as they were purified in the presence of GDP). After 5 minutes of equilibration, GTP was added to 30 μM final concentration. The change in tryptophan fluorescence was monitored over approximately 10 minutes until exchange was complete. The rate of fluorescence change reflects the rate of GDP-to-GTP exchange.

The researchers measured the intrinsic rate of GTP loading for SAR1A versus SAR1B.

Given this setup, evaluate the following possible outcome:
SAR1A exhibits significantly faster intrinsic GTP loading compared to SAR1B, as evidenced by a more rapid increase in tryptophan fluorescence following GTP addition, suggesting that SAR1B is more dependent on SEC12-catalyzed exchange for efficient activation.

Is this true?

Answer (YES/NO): NO